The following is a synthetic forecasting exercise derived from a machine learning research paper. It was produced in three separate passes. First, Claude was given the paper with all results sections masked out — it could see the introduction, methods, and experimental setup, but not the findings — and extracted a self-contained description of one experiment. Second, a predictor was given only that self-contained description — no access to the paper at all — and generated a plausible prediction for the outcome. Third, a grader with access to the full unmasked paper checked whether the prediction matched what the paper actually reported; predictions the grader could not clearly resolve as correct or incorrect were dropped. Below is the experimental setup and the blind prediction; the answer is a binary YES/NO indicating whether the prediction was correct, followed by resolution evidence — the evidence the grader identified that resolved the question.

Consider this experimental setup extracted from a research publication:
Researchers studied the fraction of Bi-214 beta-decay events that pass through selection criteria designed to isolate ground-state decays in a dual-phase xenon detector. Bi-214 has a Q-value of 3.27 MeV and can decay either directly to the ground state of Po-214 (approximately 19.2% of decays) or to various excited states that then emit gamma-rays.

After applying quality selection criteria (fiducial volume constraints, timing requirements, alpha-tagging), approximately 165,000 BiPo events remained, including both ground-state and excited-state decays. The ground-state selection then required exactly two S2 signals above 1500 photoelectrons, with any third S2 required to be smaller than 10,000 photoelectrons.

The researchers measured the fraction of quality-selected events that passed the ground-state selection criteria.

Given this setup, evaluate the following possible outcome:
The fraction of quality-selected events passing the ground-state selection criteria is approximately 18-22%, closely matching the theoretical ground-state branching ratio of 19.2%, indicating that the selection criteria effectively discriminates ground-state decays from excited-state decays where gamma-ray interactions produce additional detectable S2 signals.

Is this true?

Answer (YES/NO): NO